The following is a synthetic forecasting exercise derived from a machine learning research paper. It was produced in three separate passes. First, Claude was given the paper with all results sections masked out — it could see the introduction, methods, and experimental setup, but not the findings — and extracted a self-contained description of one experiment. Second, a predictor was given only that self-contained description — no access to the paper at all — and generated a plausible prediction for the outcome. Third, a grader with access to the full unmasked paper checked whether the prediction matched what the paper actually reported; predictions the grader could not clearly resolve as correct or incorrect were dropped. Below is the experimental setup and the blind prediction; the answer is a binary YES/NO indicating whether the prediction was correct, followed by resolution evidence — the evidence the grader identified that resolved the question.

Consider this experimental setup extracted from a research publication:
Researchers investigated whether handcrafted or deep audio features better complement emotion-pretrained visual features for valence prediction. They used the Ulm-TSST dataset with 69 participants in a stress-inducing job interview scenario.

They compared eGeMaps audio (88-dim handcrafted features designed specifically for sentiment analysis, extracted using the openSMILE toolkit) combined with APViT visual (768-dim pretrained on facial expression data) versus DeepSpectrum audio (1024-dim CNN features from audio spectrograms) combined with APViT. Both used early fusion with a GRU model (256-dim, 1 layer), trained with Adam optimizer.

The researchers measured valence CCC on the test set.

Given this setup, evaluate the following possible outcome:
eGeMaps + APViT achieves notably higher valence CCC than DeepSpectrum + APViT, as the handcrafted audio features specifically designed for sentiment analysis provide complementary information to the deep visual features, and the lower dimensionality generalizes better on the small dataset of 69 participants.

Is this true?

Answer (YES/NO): YES